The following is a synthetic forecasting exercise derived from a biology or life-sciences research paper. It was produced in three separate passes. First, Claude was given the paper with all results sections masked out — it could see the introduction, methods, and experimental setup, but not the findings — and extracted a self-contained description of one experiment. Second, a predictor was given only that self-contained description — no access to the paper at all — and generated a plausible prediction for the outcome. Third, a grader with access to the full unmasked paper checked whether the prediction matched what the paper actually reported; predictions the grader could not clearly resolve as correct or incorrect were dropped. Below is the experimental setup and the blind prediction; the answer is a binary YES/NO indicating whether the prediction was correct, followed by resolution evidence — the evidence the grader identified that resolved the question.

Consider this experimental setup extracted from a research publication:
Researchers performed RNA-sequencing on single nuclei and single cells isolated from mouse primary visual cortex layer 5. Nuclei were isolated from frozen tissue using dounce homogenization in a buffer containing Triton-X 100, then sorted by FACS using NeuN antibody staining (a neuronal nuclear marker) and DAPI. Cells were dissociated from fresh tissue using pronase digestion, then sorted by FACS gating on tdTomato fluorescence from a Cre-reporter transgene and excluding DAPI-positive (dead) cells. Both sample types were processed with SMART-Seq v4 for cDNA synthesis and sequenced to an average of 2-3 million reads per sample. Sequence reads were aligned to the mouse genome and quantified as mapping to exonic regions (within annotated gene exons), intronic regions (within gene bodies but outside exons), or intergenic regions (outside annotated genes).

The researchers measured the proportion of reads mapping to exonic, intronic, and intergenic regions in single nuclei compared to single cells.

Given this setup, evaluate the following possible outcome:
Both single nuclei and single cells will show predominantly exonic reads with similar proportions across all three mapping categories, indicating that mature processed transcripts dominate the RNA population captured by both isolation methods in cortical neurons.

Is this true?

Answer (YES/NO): NO